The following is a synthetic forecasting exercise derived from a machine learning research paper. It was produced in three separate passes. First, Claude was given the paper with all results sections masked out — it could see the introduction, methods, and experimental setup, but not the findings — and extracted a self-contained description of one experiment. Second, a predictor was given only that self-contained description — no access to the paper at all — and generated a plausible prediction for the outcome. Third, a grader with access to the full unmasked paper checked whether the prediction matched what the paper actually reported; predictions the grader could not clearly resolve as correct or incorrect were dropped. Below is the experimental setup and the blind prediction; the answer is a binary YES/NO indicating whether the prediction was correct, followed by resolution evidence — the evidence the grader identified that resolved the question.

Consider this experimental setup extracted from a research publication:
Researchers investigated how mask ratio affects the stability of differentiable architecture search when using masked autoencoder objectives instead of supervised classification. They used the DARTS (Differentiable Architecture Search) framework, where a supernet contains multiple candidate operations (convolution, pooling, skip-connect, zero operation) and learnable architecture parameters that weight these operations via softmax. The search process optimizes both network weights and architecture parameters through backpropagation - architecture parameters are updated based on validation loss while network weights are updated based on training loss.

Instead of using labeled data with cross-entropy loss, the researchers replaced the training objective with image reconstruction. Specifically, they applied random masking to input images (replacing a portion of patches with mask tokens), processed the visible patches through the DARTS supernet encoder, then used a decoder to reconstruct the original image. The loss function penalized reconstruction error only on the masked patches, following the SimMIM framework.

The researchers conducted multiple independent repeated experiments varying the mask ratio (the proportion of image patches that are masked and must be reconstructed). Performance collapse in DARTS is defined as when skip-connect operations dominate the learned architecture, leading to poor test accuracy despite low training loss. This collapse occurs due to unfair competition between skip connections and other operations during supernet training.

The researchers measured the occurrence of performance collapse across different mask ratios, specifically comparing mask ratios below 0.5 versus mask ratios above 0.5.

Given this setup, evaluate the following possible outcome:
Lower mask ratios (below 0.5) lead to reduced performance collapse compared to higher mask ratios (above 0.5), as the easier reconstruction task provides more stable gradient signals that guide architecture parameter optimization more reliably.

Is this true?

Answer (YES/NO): NO